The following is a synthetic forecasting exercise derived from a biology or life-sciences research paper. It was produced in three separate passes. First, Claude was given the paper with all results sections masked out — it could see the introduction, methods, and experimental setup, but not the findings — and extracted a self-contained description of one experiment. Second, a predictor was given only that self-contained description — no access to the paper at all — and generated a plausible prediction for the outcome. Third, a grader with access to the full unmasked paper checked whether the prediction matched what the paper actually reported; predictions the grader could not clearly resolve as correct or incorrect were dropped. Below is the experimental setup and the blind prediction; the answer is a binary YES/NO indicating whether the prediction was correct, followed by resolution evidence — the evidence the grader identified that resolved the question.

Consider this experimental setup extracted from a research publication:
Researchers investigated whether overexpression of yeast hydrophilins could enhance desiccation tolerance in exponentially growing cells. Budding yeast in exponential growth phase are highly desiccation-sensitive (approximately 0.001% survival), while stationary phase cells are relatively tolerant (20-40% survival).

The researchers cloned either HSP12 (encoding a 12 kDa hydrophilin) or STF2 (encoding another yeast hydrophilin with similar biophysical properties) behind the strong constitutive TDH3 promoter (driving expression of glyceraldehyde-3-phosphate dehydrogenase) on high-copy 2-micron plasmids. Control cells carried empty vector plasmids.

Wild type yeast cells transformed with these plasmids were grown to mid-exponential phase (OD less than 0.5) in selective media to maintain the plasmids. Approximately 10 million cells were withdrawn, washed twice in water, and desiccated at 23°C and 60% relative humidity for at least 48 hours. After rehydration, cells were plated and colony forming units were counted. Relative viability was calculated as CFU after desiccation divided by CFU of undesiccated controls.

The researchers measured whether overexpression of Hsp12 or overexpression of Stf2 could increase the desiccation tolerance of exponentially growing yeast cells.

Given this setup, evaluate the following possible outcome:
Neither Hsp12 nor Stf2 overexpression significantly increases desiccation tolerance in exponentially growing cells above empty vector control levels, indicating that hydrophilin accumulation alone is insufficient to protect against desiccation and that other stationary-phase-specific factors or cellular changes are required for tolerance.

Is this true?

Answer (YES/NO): NO